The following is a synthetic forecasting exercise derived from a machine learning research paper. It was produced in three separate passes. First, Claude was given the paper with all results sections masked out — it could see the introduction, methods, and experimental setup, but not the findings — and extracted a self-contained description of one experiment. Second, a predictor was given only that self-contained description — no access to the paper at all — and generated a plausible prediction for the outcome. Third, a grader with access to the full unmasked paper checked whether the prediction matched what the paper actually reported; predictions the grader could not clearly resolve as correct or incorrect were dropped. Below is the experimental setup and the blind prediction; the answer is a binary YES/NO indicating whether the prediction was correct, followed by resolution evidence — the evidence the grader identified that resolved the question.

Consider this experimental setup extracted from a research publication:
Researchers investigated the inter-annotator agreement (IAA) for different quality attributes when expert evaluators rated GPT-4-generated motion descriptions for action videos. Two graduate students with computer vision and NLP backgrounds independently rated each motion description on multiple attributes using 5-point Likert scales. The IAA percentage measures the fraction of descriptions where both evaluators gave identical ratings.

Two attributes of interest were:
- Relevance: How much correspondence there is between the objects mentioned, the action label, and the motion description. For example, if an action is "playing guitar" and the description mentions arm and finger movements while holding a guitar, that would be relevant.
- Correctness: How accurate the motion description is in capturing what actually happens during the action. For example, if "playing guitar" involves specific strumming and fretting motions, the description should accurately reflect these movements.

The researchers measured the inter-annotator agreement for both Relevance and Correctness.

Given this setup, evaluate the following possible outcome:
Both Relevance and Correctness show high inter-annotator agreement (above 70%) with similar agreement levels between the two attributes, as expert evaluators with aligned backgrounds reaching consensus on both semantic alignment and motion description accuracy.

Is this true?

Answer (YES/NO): NO